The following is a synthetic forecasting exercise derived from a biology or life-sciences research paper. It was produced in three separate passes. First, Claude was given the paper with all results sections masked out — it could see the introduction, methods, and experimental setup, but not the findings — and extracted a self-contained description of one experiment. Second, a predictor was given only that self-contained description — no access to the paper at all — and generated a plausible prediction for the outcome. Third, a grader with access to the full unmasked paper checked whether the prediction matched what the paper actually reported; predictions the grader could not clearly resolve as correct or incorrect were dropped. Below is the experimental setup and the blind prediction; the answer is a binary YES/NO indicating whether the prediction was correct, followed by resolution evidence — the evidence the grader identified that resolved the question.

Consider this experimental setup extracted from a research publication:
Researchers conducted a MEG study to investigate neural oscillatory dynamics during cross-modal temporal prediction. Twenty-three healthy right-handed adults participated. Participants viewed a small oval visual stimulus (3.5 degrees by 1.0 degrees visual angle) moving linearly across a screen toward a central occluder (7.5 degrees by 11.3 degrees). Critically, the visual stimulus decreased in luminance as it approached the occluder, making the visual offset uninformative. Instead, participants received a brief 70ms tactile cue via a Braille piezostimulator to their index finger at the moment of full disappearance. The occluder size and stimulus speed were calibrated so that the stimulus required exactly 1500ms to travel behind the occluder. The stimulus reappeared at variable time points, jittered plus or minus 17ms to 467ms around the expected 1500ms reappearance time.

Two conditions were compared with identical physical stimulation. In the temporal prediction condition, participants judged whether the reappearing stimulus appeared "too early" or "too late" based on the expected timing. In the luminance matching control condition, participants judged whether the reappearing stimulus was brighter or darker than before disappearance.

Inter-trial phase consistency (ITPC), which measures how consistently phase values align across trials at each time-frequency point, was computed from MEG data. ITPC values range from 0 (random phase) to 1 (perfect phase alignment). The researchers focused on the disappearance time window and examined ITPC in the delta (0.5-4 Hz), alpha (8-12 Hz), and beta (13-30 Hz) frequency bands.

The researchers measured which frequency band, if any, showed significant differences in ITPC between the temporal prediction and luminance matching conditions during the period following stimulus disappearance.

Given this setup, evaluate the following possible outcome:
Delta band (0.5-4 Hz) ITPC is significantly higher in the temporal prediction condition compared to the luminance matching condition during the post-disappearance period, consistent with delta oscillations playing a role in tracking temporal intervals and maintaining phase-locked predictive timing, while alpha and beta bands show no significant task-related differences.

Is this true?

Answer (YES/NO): YES